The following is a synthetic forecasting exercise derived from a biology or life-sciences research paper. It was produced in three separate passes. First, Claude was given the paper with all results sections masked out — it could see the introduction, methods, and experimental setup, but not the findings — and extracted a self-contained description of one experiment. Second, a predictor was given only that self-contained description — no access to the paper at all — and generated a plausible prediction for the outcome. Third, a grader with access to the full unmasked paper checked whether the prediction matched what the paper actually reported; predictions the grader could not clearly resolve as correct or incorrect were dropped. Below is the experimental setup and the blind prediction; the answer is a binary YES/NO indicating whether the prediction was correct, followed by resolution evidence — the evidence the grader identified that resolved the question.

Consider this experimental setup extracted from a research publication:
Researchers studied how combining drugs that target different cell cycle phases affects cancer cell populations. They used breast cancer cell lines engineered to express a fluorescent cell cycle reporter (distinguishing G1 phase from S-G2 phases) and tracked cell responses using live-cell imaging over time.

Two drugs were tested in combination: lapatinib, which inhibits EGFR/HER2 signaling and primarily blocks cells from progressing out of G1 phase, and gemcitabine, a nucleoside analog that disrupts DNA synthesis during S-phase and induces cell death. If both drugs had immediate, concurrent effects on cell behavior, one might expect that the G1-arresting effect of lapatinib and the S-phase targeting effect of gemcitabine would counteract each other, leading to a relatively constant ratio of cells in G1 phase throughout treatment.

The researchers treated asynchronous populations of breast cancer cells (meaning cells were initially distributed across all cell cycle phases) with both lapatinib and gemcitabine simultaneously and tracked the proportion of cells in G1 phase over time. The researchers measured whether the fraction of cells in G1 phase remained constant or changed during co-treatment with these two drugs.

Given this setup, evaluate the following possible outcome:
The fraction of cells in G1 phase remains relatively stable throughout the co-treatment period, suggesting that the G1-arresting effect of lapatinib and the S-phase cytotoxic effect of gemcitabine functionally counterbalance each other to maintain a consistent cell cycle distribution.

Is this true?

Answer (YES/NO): NO